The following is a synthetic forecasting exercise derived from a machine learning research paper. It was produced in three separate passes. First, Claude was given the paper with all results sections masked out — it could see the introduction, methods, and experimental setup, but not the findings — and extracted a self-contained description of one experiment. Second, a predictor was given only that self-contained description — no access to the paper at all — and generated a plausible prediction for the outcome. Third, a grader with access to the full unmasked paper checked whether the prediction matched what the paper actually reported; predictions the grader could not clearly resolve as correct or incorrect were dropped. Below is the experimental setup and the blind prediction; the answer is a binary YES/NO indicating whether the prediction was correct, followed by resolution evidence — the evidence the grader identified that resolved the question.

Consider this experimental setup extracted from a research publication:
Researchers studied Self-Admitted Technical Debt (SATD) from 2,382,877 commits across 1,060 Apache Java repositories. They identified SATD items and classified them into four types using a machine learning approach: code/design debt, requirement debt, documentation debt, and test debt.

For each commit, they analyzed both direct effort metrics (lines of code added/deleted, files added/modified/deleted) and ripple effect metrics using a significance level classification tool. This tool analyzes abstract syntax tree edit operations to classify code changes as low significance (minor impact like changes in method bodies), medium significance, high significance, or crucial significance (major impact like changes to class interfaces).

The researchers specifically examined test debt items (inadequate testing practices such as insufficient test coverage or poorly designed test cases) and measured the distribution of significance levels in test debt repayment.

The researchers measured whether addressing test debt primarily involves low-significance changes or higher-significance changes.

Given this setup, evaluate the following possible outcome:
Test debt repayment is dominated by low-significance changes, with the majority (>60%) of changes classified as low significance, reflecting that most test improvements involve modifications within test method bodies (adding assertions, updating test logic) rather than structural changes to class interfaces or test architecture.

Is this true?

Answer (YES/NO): YES